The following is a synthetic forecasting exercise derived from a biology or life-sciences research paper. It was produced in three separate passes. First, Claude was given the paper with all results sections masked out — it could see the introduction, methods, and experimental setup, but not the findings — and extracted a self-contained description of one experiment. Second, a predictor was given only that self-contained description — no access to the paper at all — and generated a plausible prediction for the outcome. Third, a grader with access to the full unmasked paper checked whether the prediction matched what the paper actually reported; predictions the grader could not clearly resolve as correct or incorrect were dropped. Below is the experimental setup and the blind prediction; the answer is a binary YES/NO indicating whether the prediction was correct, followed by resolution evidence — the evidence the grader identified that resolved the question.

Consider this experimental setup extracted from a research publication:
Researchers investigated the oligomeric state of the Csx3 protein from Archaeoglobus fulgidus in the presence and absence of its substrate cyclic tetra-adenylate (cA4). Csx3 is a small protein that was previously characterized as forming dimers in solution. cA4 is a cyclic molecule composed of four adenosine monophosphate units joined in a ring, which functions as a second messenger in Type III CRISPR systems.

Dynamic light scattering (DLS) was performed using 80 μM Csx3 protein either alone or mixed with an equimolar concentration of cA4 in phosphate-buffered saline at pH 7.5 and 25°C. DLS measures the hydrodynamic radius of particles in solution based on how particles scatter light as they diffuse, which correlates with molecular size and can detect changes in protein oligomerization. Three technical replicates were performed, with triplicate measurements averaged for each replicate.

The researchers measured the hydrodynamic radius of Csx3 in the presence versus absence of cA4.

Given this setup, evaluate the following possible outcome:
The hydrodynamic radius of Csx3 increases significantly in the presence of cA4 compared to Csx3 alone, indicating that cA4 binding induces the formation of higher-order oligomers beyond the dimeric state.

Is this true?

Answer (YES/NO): YES